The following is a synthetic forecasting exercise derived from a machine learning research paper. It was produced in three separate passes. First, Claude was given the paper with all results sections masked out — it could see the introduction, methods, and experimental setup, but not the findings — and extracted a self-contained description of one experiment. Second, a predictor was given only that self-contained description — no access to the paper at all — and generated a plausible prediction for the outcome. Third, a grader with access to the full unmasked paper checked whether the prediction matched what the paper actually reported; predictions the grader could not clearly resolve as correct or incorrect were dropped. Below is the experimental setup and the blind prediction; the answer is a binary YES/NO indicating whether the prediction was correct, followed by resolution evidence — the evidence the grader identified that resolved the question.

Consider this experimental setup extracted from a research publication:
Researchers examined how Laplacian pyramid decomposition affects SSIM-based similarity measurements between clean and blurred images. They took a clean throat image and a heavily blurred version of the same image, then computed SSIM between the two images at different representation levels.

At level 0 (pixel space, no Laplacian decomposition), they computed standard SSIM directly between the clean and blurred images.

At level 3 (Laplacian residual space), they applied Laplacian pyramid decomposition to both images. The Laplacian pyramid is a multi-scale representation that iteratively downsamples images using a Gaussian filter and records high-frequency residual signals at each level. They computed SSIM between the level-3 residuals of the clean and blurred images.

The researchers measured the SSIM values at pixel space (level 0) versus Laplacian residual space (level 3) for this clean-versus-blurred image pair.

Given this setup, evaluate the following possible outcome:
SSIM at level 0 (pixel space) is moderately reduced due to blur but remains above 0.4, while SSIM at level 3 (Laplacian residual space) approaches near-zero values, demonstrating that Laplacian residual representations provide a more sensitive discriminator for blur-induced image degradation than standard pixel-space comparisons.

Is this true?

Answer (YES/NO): NO